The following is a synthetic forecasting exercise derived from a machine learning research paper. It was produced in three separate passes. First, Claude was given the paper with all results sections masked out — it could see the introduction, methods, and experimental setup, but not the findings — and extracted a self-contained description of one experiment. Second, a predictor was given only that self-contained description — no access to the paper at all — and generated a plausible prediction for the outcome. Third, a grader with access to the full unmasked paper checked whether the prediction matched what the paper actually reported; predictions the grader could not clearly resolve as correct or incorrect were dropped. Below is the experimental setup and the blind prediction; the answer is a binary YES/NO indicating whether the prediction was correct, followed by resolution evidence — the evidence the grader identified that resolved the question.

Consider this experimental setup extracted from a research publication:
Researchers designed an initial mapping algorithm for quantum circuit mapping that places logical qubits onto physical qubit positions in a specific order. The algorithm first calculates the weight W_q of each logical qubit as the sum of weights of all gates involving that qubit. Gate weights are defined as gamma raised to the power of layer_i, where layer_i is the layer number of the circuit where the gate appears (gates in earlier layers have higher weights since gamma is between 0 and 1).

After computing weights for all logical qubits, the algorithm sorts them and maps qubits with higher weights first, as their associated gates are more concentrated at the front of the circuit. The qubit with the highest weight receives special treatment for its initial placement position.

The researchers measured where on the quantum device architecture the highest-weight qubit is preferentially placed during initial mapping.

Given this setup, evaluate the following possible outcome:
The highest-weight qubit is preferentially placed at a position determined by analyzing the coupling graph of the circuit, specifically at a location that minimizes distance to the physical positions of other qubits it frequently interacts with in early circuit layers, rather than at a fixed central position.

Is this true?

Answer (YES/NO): NO